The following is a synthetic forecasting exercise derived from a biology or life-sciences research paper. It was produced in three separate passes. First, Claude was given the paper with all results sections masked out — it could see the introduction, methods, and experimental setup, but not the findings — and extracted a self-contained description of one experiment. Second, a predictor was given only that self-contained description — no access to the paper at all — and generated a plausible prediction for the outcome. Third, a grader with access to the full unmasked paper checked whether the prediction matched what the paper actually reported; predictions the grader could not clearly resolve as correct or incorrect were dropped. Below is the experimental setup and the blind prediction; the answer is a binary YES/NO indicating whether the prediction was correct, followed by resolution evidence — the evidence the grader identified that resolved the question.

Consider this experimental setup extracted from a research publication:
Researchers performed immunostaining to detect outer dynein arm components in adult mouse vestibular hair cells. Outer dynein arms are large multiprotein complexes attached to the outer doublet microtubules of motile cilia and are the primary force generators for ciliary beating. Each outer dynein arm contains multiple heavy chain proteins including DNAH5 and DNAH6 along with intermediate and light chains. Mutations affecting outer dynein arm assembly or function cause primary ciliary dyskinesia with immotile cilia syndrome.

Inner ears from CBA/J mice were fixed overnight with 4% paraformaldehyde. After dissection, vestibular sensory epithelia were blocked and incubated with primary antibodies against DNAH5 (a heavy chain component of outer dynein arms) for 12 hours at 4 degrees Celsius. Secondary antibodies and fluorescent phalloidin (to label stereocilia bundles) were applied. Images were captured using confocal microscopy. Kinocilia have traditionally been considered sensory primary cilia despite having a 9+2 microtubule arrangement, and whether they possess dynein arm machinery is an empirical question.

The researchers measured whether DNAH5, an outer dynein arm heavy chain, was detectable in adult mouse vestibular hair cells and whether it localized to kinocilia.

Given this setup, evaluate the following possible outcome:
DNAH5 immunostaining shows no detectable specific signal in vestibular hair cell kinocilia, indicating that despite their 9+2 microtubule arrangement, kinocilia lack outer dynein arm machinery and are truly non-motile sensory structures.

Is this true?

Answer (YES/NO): NO